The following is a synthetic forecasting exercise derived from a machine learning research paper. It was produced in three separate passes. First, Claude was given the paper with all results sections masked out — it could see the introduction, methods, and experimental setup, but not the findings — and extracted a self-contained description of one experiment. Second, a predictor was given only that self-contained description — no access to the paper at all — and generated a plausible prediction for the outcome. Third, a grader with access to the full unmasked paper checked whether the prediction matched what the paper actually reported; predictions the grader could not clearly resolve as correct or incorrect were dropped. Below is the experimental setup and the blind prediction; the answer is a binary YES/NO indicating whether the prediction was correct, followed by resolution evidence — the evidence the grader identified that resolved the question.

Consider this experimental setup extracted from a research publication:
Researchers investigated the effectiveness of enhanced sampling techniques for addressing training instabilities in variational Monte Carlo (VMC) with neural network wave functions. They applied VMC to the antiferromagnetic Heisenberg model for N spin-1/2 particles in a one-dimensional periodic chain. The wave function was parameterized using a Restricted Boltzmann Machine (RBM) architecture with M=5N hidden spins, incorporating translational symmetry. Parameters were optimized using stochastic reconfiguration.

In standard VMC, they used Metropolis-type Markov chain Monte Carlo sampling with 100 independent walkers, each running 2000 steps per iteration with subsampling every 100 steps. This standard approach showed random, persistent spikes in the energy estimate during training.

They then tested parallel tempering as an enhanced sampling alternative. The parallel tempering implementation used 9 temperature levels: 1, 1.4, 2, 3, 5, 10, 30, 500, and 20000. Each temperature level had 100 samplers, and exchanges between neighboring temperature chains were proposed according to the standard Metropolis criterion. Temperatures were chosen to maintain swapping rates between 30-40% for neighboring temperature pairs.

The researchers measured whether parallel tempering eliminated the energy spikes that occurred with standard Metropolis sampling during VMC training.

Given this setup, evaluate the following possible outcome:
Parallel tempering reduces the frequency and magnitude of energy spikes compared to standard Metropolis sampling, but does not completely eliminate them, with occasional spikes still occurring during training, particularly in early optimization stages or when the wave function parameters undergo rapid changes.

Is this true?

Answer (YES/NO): NO